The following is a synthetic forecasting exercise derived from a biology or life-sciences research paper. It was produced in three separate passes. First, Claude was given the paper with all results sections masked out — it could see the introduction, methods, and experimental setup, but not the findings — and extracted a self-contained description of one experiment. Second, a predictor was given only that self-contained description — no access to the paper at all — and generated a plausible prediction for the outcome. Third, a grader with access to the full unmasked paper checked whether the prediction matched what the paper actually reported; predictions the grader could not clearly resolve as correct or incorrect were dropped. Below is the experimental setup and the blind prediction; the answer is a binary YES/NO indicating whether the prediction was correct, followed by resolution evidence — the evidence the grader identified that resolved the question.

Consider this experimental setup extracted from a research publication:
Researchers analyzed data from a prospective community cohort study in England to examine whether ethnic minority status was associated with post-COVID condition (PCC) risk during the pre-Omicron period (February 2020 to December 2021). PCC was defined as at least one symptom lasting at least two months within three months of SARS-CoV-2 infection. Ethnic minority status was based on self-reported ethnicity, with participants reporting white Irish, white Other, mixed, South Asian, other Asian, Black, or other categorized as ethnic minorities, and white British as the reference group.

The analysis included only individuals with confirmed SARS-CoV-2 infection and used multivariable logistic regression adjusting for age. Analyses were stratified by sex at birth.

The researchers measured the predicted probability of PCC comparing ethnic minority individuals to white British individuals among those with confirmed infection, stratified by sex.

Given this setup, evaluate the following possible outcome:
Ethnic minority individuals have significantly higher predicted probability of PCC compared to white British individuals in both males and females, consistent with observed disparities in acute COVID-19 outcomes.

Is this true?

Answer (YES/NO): NO